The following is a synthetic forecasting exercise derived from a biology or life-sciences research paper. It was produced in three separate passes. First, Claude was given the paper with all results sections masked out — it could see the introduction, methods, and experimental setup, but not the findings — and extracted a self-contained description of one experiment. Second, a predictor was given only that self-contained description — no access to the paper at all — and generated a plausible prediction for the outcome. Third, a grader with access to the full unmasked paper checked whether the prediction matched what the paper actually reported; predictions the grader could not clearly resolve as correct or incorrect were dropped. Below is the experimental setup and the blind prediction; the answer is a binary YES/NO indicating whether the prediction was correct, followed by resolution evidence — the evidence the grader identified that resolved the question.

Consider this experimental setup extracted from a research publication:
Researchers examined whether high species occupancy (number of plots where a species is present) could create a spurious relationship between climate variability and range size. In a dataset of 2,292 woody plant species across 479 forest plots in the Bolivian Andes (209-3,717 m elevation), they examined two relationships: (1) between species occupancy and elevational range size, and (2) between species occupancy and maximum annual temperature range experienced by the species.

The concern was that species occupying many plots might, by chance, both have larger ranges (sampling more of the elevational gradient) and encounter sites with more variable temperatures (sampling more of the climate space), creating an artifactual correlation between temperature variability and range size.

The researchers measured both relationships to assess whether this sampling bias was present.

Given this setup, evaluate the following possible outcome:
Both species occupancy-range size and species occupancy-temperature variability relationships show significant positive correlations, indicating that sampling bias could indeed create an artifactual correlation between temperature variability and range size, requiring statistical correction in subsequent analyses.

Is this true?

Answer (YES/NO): NO